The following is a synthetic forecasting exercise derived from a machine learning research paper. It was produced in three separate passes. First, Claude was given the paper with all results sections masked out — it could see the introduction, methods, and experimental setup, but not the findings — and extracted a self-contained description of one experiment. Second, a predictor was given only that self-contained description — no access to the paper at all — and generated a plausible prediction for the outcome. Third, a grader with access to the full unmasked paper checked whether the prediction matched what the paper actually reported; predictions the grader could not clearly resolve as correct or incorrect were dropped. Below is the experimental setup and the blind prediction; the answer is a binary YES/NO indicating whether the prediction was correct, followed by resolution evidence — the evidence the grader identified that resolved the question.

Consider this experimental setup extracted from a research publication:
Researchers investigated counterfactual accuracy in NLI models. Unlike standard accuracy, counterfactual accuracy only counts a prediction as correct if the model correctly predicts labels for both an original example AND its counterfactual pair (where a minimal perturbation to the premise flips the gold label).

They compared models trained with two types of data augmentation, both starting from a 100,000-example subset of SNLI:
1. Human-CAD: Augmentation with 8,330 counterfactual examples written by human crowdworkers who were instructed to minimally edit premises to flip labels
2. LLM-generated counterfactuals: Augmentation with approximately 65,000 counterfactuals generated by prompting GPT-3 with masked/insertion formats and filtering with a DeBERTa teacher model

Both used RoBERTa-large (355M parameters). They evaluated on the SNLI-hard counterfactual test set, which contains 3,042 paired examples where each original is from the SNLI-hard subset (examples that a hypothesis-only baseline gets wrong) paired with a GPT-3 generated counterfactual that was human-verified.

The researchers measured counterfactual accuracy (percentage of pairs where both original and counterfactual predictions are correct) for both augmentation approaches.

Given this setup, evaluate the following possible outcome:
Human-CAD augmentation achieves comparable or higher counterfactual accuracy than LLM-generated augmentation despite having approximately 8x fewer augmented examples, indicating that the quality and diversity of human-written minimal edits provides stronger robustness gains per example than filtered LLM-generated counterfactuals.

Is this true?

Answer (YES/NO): NO